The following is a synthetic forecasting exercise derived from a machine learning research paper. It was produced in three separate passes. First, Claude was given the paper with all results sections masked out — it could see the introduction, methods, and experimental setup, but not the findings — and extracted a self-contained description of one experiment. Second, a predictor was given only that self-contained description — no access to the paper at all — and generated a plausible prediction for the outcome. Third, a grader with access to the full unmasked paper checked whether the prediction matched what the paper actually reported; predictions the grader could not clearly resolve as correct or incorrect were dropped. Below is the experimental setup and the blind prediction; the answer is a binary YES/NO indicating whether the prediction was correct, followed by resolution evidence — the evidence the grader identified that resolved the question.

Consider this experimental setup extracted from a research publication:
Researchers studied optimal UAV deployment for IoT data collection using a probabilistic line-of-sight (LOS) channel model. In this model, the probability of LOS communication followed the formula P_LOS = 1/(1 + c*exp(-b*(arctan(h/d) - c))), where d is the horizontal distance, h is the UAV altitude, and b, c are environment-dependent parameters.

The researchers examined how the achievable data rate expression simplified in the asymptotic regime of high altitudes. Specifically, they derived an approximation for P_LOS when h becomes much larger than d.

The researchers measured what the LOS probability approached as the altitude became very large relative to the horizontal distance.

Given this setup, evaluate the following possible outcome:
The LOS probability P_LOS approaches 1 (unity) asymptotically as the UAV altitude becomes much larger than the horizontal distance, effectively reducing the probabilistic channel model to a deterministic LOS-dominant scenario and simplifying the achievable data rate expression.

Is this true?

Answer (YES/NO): NO